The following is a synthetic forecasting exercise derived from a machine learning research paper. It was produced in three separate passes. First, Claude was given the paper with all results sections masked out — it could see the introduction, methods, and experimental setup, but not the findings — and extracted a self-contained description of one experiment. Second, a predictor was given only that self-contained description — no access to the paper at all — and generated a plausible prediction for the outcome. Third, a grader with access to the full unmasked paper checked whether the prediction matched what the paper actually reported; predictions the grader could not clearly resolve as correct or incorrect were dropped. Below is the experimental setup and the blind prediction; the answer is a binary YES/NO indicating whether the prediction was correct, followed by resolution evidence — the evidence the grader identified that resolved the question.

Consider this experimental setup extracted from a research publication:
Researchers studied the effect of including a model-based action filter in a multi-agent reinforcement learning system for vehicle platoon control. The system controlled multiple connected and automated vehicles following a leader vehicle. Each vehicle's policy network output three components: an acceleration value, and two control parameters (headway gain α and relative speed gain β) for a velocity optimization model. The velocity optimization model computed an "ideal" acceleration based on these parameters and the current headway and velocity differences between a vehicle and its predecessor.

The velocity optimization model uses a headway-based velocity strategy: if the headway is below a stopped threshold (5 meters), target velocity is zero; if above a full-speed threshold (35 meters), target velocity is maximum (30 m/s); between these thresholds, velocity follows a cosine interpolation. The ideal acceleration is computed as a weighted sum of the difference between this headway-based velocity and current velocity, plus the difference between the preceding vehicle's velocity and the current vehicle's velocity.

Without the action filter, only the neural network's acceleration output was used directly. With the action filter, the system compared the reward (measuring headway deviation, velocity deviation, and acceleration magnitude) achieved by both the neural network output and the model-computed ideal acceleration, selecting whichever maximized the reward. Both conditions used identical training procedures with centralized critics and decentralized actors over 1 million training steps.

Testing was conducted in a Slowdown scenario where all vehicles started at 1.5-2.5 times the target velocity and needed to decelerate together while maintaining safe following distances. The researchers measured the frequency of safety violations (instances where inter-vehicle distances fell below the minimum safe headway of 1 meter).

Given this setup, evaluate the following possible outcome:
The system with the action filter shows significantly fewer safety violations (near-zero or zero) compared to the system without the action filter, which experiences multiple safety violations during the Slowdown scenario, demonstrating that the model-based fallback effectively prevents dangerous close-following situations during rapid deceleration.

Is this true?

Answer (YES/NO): YES